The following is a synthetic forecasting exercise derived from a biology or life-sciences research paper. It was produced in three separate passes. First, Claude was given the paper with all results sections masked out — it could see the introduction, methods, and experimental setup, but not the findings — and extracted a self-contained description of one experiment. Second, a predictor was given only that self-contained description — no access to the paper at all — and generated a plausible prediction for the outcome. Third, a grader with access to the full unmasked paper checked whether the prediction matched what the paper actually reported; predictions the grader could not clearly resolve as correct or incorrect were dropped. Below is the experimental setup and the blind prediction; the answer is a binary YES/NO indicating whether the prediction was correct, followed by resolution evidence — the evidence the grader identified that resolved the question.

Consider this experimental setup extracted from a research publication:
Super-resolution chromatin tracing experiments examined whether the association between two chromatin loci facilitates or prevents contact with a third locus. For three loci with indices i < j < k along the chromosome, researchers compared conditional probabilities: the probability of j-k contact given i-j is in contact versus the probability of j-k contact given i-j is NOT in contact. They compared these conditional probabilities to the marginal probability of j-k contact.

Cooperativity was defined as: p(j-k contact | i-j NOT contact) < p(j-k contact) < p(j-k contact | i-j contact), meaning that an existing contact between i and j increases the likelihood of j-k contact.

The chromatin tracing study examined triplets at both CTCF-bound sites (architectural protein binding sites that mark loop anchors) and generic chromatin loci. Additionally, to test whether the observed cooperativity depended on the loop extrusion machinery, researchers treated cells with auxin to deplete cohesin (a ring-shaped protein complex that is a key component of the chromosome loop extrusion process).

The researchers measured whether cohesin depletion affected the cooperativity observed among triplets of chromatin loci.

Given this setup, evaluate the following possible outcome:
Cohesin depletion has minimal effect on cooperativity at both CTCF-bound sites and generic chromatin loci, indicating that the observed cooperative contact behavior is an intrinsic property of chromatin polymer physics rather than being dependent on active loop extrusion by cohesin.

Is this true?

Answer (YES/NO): YES